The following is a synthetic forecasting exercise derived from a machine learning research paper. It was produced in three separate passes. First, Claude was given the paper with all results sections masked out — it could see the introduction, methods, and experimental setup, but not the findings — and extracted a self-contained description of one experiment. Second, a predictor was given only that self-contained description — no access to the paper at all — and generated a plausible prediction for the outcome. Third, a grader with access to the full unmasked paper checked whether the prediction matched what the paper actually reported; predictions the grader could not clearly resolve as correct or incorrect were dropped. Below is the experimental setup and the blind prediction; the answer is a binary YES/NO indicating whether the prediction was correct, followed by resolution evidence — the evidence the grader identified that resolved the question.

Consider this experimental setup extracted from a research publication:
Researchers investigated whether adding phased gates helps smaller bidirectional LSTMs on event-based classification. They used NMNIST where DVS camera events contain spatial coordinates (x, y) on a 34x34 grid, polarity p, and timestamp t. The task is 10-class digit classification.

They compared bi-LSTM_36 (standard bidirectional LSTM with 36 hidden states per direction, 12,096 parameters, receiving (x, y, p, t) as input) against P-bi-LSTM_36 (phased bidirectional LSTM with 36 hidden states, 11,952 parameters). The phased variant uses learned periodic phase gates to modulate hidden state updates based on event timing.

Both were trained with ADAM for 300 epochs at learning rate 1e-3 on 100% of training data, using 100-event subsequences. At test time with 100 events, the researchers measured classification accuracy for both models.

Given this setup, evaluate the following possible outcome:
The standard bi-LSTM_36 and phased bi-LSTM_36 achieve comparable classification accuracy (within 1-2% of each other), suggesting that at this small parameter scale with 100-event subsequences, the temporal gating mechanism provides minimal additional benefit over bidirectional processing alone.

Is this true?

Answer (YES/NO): NO